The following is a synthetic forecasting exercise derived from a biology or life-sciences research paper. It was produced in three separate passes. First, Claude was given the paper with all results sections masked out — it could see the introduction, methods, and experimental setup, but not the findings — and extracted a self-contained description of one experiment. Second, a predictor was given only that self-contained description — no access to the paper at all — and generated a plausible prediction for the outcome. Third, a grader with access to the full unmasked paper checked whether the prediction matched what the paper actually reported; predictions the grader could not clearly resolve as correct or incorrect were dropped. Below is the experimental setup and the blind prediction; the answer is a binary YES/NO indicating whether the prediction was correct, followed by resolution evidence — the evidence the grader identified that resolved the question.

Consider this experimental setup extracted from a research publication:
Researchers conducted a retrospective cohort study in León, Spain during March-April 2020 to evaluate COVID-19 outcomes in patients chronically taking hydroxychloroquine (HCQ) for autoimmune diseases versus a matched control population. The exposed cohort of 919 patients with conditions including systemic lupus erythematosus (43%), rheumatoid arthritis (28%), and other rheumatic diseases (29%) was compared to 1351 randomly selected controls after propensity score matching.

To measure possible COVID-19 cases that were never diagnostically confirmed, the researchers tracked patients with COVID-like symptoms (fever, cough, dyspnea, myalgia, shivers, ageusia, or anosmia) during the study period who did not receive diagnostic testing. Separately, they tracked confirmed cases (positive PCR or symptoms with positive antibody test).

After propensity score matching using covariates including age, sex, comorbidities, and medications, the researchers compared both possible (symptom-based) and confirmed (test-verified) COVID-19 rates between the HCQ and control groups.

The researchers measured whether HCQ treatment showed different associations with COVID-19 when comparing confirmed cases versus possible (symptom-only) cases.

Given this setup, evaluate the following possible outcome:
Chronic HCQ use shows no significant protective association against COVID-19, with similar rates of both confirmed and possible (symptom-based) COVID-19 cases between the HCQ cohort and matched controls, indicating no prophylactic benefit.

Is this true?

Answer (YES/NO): YES